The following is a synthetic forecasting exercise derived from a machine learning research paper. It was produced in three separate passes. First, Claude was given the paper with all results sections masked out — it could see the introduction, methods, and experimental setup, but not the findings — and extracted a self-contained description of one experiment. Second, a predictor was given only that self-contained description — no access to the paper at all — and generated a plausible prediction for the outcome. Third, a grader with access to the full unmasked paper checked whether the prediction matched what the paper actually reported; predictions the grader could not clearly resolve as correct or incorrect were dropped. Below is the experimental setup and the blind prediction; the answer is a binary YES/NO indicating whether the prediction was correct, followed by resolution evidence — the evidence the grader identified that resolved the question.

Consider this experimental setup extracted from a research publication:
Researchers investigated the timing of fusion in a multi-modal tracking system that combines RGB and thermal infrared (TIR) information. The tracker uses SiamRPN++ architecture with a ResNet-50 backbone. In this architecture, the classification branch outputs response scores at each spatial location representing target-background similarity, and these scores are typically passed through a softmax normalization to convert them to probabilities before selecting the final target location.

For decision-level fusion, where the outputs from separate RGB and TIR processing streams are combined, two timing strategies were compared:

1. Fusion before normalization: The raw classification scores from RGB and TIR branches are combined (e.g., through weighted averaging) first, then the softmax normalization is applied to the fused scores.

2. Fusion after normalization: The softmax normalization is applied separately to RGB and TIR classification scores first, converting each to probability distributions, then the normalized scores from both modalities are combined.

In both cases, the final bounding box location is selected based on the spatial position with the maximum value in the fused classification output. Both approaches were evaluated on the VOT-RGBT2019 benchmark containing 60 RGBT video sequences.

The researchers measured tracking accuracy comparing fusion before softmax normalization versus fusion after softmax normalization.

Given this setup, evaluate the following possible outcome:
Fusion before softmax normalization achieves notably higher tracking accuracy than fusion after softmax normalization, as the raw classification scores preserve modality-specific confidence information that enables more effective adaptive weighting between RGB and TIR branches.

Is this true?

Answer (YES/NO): YES